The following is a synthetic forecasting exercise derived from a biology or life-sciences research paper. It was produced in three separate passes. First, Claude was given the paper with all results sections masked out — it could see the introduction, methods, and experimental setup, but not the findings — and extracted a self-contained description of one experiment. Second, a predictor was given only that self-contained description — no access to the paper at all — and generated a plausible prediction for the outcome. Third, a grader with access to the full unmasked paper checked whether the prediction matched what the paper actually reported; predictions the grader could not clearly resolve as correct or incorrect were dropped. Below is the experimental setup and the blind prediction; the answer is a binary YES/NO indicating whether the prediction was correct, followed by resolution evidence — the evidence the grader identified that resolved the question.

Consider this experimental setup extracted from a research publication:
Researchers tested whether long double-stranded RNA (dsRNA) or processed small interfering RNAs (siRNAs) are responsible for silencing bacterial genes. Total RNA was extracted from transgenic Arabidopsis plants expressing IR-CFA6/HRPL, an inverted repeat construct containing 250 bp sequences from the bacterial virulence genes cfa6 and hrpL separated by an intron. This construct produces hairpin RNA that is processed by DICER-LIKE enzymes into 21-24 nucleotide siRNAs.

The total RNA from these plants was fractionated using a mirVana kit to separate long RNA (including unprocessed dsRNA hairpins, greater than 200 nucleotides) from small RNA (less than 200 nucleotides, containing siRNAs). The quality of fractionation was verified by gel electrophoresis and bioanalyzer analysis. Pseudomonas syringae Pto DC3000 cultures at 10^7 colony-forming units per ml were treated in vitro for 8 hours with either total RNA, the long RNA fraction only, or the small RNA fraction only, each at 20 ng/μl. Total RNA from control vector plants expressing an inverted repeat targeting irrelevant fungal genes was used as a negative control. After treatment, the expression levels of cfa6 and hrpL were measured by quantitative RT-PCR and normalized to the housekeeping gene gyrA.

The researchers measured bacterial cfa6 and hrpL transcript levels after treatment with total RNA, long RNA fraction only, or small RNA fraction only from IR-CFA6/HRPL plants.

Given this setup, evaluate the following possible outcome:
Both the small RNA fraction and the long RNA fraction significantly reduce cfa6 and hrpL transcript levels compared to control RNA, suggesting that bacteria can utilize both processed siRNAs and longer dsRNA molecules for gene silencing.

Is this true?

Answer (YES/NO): NO